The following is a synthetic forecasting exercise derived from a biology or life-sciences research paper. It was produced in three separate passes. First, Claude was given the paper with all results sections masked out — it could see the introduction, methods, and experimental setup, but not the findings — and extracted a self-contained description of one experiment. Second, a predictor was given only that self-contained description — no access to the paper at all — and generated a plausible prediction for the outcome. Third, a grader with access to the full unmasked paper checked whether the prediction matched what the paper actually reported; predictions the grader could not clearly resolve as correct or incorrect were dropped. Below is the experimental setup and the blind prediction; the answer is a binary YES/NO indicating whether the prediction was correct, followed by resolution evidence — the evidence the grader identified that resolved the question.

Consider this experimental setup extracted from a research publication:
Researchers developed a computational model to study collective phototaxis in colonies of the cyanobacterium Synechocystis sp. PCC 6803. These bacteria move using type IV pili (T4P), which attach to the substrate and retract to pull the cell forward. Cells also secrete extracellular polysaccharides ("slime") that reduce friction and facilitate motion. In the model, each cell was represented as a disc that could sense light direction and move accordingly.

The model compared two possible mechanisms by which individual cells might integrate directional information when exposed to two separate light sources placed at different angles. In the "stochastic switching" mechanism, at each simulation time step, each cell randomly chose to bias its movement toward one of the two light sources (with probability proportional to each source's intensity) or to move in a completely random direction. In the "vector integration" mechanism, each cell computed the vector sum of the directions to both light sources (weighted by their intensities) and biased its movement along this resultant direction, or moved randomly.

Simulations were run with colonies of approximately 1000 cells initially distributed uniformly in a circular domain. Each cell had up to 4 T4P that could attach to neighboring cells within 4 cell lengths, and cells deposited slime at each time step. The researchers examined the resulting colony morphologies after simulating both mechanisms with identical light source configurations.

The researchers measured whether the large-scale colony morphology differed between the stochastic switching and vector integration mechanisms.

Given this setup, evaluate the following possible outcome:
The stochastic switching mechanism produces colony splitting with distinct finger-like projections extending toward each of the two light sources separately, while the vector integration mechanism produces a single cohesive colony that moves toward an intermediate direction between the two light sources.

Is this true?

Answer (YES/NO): NO